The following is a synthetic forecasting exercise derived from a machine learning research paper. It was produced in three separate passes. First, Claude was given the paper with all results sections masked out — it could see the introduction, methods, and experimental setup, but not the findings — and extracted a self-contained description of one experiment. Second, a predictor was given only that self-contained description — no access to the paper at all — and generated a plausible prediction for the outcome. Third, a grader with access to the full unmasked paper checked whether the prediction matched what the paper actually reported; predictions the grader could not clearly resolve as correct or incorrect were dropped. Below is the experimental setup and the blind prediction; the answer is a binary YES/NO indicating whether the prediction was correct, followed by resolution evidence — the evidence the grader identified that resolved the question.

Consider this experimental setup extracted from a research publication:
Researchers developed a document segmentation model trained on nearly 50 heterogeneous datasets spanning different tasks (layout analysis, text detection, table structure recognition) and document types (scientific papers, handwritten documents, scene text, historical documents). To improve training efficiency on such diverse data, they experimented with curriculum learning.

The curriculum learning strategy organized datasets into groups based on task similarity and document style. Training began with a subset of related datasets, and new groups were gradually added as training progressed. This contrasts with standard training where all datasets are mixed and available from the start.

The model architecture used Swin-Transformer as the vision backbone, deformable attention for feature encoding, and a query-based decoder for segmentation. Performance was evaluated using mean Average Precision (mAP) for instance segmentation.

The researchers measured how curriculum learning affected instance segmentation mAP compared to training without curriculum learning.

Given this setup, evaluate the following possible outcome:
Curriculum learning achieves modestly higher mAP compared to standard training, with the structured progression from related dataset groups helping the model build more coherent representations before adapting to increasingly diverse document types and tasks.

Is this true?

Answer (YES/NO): YES